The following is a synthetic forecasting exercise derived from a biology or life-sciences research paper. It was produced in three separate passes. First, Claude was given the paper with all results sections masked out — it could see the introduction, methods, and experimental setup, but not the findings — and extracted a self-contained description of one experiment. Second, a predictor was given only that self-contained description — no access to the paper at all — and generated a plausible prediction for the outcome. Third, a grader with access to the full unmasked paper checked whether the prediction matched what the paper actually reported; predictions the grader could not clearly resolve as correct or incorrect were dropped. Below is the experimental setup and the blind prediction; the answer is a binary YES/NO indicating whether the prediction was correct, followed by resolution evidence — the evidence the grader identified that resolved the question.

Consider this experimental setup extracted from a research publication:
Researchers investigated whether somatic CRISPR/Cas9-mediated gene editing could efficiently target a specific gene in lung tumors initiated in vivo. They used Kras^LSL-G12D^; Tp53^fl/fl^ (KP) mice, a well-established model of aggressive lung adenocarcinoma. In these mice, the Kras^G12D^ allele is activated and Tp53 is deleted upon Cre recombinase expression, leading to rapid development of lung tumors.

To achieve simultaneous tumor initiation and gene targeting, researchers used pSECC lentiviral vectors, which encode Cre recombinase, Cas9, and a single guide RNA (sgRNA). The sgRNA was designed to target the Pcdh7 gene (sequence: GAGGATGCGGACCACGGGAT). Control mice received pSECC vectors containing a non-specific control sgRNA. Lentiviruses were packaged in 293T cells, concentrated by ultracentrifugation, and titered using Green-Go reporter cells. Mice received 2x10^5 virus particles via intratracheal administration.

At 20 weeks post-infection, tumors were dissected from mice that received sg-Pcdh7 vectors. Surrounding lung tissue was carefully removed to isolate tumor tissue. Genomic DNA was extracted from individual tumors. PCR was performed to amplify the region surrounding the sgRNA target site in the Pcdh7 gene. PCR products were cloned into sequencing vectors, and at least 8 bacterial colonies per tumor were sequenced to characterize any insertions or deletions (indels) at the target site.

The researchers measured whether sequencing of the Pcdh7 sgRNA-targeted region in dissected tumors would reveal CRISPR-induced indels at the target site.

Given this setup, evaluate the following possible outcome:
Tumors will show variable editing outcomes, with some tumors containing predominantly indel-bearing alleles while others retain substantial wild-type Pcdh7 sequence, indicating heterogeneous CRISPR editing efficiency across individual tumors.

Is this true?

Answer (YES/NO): YES